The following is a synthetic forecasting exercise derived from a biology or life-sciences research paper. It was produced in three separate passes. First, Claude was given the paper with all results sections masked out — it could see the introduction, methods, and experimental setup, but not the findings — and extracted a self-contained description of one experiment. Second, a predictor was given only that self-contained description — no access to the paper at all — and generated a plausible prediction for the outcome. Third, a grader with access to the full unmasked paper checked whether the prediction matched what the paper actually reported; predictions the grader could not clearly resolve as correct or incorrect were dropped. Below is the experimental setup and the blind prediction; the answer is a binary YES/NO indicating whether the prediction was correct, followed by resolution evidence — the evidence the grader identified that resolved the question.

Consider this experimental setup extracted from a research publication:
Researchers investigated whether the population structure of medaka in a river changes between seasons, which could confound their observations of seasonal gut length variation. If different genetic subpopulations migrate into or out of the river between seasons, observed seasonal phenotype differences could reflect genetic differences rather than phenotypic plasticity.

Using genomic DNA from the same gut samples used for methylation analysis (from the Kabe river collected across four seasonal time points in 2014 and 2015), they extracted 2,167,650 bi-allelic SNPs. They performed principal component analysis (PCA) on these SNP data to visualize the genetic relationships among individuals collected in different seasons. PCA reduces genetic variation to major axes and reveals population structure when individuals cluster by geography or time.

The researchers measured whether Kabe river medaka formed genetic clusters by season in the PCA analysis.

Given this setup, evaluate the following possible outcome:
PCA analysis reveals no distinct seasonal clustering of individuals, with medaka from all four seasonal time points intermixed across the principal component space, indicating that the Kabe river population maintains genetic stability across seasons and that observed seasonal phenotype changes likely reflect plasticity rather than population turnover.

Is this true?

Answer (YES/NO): YES